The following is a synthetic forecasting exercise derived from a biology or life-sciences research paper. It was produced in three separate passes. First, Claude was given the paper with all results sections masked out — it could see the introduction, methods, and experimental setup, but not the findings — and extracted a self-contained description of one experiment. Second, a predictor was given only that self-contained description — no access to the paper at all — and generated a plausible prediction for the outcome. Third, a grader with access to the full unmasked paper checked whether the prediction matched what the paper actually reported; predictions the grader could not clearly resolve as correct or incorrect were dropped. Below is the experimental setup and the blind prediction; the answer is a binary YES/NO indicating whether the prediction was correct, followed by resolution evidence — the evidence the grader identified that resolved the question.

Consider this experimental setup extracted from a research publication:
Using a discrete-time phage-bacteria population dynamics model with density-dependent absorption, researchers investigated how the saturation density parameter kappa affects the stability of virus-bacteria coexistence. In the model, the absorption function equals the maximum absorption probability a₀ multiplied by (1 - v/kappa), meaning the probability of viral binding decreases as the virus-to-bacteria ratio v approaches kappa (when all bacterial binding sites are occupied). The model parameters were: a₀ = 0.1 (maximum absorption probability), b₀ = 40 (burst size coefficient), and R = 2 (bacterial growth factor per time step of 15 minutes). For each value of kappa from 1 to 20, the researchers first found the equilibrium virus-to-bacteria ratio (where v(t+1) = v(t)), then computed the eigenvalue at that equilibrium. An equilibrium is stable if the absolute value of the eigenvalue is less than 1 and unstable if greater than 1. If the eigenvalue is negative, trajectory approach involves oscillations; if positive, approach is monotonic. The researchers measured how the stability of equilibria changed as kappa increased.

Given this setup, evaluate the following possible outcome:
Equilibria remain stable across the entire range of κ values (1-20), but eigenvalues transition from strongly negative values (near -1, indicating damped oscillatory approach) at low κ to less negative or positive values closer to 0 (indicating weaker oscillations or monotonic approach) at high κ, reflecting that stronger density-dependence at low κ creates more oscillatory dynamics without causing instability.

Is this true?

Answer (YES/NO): NO